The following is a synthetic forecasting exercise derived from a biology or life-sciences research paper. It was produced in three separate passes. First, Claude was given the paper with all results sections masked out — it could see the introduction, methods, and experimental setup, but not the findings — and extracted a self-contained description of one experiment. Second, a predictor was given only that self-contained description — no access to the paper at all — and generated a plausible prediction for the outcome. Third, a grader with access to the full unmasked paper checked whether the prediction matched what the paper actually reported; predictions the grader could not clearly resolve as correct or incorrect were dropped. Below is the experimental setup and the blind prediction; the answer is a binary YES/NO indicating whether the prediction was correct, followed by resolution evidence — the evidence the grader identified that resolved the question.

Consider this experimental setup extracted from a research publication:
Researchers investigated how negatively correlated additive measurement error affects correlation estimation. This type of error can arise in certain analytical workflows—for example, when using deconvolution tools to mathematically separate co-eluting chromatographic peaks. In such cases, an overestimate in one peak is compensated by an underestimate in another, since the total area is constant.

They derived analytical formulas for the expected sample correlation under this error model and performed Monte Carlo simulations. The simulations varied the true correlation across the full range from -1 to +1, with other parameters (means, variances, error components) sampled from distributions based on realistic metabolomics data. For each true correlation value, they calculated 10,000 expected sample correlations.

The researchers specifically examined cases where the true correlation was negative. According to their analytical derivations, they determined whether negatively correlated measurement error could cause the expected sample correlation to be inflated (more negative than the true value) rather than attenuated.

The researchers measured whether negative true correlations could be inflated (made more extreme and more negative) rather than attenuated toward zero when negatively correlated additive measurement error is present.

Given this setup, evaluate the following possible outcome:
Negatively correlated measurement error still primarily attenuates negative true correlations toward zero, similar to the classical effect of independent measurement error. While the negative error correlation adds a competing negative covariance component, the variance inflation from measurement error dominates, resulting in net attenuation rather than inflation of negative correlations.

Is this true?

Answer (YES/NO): NO